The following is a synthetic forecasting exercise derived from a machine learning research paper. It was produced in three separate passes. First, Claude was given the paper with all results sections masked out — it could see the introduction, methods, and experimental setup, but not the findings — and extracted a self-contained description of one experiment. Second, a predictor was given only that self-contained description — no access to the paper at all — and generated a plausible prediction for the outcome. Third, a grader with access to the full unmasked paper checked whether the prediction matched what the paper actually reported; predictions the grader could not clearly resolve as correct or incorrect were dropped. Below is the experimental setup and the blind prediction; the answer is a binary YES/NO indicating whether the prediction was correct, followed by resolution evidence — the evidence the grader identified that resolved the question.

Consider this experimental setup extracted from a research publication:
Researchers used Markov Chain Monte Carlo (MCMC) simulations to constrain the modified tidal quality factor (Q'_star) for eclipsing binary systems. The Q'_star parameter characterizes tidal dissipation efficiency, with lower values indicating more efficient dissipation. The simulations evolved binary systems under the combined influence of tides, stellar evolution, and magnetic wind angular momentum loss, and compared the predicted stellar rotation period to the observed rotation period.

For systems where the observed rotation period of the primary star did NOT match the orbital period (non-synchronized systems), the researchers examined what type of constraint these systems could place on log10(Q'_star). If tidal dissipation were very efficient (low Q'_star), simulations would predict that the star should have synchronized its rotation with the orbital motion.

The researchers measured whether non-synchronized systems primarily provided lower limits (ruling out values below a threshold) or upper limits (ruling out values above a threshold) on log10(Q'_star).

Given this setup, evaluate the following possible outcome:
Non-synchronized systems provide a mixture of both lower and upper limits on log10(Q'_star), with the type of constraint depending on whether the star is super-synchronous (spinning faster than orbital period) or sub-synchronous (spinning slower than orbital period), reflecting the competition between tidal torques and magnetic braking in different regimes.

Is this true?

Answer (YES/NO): NO